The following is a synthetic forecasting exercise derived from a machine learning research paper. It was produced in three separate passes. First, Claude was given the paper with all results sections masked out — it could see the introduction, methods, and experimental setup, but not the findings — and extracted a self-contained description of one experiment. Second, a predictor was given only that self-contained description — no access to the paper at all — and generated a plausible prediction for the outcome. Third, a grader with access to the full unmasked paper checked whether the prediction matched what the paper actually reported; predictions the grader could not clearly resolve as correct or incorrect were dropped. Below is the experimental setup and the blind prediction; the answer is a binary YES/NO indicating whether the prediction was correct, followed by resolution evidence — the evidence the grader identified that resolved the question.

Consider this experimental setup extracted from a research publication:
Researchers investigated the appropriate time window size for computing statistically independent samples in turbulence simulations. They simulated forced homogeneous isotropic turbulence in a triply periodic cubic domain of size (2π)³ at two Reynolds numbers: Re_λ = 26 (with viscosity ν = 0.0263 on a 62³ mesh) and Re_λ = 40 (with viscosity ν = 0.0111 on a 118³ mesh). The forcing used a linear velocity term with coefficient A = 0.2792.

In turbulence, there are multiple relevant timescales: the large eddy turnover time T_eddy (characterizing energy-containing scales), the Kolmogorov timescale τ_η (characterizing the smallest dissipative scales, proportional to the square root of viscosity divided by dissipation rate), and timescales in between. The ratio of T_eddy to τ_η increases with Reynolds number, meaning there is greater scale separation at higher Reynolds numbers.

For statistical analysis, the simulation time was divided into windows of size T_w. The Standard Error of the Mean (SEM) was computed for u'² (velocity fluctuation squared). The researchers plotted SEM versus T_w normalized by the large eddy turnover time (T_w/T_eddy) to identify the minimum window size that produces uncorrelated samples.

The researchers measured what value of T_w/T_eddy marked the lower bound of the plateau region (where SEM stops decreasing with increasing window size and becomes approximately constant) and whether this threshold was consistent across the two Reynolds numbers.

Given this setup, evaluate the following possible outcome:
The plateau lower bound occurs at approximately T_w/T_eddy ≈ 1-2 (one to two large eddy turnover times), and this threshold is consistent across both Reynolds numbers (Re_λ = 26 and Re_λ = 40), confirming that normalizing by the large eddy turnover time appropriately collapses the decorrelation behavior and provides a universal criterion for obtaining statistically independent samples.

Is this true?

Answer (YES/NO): NO